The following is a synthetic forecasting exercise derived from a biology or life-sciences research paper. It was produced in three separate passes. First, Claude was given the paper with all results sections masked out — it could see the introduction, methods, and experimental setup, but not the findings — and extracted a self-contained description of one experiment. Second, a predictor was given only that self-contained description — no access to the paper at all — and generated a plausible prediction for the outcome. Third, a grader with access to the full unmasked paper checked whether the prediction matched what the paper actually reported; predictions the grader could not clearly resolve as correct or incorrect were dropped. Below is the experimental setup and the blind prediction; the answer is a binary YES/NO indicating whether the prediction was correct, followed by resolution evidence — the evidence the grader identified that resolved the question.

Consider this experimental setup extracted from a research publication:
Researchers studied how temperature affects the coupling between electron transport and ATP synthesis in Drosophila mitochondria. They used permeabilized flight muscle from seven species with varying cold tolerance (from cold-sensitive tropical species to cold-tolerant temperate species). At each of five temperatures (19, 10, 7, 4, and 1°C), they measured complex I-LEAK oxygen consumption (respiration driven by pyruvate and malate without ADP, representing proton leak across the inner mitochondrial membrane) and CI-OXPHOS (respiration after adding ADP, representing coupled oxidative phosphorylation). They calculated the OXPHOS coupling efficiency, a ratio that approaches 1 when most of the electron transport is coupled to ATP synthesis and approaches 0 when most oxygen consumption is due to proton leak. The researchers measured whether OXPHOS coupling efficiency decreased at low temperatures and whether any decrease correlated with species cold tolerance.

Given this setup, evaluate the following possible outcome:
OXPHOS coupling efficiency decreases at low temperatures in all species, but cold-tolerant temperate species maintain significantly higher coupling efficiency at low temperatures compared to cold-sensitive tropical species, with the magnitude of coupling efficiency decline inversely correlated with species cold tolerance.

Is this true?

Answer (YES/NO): NO